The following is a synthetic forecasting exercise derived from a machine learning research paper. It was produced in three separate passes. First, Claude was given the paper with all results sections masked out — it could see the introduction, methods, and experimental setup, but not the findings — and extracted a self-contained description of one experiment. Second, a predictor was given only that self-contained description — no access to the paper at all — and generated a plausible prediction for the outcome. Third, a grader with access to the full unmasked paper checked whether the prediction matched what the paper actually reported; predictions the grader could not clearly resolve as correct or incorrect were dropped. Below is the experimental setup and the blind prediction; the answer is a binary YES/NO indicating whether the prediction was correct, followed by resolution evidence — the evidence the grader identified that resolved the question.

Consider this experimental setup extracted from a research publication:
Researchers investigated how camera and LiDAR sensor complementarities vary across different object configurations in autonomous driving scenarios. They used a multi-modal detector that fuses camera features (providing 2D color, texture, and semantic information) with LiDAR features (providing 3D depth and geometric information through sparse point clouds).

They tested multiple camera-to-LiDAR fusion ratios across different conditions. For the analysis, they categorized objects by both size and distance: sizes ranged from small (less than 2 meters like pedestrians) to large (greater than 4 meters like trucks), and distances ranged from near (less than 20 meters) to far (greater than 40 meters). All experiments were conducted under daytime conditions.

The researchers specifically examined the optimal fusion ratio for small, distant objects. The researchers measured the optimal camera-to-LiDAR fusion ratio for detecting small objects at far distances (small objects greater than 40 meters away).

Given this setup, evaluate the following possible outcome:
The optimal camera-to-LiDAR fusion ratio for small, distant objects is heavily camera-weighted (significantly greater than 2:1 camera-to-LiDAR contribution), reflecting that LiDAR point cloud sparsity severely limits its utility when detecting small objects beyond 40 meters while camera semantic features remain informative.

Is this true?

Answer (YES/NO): NO